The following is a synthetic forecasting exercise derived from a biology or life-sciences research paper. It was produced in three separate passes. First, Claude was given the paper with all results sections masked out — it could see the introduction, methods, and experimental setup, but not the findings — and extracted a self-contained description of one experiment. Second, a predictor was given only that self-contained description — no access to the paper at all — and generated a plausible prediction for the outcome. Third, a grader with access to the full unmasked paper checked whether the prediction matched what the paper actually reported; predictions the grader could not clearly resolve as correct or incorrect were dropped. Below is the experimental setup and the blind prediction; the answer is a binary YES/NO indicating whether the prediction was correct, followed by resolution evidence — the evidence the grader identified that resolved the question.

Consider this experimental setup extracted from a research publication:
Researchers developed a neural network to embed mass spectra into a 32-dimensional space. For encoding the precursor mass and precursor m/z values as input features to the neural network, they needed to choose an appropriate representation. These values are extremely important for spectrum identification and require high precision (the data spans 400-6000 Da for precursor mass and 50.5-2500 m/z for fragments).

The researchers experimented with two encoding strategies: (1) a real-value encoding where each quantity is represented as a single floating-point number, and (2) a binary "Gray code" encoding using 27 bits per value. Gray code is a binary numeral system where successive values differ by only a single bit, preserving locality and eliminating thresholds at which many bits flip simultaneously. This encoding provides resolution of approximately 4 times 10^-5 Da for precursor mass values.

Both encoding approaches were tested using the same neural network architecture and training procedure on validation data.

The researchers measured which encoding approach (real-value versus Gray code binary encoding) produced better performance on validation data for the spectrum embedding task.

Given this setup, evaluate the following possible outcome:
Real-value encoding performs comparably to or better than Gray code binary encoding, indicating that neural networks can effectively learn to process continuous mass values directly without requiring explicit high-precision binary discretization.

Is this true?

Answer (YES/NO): NO